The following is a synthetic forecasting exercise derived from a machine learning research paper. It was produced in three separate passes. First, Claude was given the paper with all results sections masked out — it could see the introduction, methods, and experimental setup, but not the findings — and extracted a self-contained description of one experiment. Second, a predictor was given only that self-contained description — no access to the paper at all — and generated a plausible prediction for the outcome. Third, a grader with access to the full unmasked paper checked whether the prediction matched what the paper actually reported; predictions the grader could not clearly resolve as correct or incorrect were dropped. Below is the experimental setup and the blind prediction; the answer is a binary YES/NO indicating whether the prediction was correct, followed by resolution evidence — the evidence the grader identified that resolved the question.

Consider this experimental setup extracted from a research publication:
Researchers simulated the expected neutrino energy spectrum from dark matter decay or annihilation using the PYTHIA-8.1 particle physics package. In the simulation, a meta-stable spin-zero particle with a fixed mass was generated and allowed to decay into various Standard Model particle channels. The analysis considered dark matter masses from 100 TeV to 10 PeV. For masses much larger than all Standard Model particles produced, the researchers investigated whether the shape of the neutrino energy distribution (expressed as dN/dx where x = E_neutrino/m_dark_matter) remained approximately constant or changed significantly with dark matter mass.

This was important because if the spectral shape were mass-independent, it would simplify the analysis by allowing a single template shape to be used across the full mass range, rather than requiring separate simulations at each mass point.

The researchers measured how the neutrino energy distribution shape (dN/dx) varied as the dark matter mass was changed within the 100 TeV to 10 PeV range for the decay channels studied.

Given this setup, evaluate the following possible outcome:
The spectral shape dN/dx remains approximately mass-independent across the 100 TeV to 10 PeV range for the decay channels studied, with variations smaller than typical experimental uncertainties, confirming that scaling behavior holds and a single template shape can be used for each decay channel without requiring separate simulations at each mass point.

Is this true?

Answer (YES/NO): YES